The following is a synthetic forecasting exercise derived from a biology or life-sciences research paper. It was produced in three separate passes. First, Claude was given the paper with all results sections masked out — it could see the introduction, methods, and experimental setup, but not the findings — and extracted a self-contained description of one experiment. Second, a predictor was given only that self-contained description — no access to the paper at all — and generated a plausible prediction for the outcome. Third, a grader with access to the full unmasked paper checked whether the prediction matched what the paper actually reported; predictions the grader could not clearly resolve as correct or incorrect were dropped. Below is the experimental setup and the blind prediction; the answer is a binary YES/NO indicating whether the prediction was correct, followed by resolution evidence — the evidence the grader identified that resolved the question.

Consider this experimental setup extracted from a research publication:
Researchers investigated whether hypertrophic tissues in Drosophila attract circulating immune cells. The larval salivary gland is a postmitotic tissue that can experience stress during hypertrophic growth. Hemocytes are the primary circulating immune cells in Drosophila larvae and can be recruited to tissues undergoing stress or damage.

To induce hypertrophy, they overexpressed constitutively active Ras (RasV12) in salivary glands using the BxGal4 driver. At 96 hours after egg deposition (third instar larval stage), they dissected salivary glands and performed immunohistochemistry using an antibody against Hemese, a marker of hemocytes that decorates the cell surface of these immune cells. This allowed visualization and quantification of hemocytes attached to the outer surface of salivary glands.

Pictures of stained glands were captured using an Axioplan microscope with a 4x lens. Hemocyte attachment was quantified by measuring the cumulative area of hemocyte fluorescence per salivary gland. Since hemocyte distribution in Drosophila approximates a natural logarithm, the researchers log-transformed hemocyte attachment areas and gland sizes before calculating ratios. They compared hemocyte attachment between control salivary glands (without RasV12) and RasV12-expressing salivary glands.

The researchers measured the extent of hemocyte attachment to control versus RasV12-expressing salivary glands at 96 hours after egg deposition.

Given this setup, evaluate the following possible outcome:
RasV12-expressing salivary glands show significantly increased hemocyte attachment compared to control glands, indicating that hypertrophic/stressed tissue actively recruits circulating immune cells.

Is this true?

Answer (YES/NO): NO